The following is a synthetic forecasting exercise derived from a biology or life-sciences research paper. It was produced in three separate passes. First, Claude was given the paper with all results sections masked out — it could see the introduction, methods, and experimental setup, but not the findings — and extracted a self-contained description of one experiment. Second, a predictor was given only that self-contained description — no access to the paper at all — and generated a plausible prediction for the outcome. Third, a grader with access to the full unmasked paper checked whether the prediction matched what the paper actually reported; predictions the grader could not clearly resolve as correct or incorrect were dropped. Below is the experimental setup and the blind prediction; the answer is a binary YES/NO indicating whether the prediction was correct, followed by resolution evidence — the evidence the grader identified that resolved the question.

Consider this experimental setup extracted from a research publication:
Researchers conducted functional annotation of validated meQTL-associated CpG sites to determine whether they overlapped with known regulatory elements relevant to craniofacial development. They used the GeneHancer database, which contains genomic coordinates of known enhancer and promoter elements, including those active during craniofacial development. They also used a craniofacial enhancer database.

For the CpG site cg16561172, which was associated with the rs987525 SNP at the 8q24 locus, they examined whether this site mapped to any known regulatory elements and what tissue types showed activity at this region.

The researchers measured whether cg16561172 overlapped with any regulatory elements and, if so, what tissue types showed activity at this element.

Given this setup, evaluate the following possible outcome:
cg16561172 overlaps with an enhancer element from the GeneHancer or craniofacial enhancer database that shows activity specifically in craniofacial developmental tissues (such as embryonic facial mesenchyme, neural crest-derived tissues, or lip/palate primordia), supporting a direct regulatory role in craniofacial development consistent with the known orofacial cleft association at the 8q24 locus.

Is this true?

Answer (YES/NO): NO